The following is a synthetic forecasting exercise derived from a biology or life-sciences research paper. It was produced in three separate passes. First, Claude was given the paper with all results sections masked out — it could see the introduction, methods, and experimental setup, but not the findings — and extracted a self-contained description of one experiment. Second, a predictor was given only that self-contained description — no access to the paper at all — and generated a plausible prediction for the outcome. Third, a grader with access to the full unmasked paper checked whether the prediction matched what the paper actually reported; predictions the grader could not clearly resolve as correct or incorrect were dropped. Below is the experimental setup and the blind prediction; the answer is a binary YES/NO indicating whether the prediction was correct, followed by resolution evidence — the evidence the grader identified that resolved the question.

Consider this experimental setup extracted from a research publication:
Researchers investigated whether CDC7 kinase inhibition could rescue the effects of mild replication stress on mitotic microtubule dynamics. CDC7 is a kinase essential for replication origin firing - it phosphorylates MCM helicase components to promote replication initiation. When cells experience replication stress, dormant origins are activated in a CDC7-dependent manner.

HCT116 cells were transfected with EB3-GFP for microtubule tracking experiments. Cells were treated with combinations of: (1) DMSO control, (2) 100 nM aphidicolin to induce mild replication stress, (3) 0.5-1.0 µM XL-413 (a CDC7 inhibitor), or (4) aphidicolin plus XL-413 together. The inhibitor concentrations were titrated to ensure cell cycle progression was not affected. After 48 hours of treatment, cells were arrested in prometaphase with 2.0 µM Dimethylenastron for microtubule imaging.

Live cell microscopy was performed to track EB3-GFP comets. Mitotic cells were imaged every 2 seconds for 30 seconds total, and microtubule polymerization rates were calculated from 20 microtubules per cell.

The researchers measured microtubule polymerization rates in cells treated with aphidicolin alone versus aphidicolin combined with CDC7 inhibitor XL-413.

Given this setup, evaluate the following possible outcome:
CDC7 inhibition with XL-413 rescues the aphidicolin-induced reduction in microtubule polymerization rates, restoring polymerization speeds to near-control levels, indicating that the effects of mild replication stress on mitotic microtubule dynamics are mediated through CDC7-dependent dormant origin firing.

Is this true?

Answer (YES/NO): NO